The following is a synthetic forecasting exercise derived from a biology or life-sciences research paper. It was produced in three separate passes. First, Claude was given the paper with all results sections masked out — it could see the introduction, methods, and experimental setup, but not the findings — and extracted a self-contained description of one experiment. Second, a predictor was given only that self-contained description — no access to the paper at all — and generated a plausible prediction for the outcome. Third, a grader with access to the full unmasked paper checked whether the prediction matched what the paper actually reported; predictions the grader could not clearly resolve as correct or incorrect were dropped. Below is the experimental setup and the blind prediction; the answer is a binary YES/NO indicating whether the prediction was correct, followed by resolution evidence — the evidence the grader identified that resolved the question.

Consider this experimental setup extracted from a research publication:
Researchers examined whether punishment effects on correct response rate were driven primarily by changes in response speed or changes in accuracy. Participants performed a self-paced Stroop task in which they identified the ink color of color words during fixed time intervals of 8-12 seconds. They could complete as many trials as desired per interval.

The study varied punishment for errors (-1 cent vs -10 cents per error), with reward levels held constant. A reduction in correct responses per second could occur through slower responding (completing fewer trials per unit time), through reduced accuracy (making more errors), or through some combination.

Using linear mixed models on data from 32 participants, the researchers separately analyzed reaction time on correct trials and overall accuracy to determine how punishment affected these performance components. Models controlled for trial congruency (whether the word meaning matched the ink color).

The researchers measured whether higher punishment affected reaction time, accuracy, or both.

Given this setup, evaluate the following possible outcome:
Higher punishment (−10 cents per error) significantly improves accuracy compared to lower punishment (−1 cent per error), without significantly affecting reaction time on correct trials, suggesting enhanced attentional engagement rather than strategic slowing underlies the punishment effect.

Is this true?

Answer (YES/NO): NO